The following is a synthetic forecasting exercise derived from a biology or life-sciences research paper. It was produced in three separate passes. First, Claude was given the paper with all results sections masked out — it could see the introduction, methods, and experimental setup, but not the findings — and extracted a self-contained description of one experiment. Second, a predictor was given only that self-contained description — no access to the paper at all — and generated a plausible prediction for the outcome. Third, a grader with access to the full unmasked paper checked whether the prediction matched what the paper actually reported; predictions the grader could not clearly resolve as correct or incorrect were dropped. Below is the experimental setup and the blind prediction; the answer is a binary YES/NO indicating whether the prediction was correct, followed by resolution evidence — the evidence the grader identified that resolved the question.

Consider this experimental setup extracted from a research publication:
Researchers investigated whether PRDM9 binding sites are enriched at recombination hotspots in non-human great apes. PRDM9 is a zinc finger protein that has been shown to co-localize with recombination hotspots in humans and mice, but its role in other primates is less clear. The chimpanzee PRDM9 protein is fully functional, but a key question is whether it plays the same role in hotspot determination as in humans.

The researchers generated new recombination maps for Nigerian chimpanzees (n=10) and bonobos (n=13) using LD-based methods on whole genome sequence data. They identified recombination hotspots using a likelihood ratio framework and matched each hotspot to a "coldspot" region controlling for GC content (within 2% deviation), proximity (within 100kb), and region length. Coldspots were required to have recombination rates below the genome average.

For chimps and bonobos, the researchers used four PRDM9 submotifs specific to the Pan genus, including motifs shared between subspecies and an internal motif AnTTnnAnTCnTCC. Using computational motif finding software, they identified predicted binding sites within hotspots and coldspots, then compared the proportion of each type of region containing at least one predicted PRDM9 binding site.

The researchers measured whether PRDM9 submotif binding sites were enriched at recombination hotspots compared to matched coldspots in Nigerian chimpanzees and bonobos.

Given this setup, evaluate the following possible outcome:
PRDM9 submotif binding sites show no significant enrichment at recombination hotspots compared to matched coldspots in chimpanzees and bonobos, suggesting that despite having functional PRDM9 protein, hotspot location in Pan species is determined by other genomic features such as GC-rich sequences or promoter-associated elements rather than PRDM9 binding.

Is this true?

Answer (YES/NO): NO